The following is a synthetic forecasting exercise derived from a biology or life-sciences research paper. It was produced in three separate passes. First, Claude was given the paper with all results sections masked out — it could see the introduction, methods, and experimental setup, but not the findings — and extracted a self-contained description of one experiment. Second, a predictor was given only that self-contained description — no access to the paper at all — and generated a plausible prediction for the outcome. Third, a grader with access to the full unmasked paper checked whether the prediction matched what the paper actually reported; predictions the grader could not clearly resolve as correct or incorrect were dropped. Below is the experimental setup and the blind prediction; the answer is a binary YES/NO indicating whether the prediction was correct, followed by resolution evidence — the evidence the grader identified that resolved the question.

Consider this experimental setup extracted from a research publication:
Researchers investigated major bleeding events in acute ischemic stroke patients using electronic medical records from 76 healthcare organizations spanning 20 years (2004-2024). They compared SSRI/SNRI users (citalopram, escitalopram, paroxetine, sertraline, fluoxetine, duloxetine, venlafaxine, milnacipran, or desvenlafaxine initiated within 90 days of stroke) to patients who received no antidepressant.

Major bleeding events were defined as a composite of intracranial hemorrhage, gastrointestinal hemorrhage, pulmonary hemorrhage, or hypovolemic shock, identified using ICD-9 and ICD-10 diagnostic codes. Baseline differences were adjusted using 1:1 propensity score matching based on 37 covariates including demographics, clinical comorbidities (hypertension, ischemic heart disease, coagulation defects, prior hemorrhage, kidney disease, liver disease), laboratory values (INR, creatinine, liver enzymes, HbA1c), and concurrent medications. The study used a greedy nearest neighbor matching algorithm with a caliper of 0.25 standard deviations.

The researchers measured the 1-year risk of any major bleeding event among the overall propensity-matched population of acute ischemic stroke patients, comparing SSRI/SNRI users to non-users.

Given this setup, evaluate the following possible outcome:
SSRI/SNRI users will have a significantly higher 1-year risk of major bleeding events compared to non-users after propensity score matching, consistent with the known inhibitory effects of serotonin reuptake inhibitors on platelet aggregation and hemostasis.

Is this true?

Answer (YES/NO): NO